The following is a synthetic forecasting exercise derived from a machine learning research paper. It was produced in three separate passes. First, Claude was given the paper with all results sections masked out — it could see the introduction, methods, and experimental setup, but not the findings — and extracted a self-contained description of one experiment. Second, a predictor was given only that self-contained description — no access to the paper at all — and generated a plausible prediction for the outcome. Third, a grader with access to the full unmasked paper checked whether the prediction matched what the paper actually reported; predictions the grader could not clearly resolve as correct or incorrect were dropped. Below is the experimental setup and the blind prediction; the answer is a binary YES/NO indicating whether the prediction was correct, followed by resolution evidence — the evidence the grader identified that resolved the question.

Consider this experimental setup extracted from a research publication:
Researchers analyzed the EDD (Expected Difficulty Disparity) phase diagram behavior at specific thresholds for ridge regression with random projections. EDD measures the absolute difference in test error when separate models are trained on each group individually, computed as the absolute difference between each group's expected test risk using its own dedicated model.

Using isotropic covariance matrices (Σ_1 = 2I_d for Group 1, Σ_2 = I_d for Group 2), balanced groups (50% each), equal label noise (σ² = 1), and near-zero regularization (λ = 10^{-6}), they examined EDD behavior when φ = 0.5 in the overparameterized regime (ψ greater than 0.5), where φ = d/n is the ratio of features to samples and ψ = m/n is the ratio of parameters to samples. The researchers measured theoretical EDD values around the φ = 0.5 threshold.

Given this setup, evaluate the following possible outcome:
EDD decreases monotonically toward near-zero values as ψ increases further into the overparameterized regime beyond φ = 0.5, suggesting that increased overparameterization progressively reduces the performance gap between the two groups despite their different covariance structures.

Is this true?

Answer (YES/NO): NO